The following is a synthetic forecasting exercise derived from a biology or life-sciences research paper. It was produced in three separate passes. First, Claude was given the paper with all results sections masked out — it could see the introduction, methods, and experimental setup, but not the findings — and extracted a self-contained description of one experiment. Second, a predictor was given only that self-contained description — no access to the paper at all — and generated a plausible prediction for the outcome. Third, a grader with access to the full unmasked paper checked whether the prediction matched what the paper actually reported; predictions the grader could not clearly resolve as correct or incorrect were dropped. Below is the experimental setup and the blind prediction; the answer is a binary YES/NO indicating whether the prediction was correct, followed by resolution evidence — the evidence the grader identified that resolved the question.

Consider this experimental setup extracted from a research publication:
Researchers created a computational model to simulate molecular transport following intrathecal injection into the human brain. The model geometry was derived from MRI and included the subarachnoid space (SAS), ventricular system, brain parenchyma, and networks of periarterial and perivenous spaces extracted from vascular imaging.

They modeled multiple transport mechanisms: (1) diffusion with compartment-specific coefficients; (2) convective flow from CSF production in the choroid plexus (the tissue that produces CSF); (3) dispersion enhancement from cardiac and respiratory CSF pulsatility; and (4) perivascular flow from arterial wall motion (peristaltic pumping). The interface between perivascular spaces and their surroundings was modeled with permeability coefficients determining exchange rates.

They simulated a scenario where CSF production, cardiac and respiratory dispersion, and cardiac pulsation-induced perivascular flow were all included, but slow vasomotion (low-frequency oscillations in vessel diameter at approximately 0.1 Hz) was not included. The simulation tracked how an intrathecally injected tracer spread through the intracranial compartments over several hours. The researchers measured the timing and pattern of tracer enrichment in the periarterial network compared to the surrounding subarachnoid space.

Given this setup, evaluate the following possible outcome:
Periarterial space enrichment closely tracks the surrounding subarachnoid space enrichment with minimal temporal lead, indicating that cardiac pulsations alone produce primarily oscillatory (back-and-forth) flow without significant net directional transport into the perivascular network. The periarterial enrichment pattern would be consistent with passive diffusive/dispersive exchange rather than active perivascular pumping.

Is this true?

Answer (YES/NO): YES